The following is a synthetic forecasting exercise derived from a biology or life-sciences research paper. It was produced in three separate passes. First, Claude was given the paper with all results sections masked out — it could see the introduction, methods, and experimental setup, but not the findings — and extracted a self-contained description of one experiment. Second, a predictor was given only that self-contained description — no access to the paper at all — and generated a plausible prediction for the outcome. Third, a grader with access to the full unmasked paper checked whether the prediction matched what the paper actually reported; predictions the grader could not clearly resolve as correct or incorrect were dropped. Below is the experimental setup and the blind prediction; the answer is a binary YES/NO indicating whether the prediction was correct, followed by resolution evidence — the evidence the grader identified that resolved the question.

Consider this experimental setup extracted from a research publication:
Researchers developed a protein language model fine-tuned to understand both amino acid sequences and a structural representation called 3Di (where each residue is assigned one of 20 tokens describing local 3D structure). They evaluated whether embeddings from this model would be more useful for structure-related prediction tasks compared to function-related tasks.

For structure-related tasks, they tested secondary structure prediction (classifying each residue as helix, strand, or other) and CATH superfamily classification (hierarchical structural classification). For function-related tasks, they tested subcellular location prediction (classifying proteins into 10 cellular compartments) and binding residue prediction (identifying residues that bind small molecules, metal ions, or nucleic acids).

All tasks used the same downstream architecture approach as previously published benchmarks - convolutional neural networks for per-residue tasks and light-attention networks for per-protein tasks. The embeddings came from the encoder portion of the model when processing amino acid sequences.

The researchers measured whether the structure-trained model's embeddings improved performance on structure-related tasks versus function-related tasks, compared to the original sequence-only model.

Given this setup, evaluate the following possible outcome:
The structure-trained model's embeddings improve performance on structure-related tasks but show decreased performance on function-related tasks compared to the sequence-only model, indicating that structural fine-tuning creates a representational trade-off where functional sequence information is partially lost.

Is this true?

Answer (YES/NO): YES